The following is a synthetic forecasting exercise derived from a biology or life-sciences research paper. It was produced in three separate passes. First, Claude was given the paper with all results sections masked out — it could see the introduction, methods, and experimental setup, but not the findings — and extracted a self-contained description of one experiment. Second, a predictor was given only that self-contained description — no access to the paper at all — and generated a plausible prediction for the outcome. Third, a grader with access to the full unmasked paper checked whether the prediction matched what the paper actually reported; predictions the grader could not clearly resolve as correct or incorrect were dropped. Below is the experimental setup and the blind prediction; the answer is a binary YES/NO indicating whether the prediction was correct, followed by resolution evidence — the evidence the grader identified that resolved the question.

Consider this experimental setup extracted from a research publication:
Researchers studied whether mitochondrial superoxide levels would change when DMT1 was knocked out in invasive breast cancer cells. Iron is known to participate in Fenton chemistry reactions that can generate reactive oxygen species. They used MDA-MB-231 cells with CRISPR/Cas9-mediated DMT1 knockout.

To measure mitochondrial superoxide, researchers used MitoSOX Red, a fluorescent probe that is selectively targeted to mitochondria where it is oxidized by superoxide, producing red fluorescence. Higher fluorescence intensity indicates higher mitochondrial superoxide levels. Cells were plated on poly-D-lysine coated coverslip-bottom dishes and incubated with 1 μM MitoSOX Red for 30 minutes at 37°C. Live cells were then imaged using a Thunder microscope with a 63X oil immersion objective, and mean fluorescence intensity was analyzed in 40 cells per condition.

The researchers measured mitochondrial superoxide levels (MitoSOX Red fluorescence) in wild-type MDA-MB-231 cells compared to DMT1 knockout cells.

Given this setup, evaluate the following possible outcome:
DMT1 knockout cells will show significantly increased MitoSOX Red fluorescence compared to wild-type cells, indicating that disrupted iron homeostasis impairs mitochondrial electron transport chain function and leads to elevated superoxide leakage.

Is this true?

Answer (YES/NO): YES